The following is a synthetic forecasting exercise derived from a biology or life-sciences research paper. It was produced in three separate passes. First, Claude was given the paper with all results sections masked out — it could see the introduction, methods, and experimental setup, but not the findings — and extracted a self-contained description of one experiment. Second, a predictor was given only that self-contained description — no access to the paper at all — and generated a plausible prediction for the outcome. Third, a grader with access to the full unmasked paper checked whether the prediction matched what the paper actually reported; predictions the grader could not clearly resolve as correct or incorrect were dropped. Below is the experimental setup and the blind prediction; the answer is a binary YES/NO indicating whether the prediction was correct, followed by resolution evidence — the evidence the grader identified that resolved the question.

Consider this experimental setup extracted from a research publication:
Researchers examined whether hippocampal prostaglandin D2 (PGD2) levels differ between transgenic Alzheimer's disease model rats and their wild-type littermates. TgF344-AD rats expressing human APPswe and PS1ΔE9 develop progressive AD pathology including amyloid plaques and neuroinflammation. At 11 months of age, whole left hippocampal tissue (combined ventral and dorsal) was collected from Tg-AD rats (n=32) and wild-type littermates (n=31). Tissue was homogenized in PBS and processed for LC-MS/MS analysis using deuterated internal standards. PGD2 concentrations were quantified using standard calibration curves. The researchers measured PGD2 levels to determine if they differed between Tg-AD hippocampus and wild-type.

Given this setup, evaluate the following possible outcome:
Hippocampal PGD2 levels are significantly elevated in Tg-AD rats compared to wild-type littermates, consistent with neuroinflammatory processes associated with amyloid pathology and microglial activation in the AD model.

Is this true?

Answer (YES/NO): NO